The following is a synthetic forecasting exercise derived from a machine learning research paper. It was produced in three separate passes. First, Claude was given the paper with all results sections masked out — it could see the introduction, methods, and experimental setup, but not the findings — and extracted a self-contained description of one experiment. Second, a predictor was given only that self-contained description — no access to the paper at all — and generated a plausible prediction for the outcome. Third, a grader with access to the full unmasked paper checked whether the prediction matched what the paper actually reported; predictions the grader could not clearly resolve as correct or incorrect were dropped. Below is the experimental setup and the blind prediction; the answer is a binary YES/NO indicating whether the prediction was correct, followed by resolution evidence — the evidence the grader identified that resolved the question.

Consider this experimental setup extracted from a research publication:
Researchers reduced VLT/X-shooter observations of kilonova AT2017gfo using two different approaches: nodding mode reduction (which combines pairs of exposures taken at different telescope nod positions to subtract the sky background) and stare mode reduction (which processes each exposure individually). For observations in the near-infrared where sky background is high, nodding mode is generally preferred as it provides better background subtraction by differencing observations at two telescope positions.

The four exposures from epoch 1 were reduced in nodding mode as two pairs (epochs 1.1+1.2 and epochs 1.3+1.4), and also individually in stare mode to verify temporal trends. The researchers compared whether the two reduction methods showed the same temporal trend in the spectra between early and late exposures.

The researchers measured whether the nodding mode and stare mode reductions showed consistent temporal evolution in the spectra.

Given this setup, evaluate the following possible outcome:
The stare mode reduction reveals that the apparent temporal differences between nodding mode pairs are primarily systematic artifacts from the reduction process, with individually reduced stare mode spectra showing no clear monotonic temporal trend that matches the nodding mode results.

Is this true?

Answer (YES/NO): NO